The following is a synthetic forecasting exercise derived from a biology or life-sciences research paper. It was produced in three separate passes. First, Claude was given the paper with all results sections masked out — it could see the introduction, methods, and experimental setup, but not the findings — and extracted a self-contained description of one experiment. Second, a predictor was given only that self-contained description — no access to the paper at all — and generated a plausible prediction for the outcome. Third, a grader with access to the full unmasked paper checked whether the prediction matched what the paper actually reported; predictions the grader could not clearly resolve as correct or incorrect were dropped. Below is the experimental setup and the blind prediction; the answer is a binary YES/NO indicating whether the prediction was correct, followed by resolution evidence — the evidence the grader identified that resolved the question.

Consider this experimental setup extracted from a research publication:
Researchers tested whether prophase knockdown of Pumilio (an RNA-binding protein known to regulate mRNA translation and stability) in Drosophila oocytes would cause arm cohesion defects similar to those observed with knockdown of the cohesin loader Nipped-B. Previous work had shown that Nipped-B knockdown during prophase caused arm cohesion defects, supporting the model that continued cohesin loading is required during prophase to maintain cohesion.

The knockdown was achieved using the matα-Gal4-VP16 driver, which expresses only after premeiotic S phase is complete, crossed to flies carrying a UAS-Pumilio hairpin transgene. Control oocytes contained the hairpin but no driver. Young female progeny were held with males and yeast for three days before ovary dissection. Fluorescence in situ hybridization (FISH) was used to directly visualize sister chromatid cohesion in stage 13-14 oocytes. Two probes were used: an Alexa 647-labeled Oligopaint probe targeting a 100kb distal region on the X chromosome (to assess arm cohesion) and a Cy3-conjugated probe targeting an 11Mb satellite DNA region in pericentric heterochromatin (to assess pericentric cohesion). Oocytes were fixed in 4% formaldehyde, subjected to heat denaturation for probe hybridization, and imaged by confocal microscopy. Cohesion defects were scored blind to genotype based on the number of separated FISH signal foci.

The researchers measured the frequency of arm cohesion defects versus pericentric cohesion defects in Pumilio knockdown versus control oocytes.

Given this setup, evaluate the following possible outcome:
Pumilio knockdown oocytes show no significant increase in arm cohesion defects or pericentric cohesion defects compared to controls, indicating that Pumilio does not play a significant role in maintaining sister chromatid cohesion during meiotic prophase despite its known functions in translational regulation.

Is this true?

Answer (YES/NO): NO